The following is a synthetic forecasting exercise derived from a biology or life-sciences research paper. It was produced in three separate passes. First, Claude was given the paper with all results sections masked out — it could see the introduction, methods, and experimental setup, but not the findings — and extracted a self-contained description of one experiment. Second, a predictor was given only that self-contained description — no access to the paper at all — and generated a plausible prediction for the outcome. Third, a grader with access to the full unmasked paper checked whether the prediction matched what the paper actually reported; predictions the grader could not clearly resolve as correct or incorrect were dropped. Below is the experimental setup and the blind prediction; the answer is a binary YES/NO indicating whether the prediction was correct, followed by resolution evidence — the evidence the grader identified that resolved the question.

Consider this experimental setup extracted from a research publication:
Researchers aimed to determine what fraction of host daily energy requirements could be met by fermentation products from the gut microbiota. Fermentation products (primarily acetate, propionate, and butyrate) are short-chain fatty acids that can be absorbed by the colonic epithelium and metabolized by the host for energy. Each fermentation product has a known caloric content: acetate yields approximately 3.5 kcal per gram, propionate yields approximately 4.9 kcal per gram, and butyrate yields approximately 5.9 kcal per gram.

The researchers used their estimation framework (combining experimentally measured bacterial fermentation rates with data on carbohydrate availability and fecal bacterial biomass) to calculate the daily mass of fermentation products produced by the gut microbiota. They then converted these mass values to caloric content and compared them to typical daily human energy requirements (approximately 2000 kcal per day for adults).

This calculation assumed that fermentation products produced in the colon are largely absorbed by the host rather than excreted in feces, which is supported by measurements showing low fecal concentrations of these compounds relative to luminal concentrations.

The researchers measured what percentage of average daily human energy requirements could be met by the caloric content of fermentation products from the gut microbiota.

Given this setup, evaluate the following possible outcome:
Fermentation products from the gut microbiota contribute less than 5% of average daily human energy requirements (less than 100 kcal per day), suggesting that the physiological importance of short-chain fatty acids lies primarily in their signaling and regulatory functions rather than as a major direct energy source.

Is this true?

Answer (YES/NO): NO